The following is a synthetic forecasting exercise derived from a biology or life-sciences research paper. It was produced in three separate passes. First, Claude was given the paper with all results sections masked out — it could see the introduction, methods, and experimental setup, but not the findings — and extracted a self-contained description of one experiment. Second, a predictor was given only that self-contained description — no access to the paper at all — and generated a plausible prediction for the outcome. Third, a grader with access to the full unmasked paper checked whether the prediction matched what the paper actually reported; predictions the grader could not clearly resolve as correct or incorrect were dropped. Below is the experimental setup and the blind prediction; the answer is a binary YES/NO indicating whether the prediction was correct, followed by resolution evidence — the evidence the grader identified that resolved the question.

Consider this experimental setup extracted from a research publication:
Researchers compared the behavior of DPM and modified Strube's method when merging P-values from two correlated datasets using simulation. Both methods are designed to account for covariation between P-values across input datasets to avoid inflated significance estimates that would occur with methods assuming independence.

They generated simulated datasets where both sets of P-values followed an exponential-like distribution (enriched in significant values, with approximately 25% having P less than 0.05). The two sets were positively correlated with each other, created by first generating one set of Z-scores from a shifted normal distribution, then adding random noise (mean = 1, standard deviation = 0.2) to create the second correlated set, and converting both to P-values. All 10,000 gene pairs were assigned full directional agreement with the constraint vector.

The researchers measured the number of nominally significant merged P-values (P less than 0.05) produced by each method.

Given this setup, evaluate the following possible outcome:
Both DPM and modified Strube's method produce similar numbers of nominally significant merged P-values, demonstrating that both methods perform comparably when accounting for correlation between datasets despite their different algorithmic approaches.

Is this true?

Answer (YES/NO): YES